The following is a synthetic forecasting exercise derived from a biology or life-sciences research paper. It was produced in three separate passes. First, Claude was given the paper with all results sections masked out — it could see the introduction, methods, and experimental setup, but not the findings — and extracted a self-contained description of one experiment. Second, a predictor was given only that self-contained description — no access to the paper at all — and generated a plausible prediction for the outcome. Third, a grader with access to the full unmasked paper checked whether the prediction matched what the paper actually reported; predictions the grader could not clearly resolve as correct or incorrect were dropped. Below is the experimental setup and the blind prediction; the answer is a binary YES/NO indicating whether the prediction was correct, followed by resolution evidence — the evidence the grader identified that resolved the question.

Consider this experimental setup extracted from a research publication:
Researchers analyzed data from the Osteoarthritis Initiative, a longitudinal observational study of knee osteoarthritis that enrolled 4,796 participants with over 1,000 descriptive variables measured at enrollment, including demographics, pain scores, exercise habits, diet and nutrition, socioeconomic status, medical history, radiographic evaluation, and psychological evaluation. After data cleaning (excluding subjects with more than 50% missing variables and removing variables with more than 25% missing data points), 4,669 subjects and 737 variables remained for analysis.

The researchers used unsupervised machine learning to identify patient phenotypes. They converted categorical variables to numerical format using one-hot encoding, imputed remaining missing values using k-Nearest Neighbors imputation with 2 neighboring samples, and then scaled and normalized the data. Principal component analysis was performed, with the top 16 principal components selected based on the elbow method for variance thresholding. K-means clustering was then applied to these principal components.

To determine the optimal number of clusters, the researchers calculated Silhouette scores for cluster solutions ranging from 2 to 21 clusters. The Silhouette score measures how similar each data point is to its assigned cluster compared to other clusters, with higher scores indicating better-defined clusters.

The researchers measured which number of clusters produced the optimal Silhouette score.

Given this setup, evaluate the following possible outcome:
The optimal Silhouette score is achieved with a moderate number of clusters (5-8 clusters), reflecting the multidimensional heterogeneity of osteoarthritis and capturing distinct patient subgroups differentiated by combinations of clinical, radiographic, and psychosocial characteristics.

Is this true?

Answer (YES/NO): NO